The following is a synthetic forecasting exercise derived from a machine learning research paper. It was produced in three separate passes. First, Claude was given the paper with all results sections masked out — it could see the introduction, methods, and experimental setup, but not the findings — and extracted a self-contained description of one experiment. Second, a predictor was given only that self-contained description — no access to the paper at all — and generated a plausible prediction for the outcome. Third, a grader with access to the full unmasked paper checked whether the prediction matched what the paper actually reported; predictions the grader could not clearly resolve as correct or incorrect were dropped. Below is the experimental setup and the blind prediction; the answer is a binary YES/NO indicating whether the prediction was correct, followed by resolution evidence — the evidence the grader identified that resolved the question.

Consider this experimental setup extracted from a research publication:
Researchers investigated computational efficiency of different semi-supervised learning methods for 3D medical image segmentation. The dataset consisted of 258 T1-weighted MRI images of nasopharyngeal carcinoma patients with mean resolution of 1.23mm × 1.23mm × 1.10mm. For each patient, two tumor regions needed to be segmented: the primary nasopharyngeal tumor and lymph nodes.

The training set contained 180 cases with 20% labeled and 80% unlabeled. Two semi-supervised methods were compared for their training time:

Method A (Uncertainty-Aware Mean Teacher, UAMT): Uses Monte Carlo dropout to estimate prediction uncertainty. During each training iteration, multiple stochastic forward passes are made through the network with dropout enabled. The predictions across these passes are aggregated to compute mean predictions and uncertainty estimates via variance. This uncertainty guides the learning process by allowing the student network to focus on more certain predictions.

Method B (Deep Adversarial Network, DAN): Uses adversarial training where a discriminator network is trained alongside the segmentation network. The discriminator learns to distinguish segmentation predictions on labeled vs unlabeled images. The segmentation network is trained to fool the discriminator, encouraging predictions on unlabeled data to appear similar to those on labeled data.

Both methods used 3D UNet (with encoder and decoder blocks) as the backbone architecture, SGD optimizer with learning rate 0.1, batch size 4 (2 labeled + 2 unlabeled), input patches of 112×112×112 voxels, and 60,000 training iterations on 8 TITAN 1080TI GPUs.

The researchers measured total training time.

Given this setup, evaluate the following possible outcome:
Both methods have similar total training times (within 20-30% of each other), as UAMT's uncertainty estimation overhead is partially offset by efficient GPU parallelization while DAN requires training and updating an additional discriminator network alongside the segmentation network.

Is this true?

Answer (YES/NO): NO